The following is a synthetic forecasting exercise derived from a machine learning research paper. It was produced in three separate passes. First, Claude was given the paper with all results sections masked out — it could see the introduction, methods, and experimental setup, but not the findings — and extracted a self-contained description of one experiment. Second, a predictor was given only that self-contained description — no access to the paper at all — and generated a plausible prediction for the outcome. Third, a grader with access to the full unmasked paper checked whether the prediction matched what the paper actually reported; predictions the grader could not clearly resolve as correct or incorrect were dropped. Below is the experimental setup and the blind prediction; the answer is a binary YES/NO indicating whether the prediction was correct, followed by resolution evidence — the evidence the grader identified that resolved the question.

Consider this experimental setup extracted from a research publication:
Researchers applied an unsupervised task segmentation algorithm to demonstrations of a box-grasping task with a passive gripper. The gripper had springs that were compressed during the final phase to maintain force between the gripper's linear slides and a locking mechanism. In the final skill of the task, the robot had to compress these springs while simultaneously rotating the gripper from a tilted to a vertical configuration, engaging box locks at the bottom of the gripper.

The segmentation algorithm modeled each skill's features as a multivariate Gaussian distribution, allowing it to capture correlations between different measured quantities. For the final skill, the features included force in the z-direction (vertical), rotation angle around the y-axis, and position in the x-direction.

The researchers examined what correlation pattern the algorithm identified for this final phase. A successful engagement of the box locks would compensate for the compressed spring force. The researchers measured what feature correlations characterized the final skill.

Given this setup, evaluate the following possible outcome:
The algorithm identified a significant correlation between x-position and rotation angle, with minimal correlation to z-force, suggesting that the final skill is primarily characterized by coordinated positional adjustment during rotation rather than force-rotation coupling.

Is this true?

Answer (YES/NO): NO